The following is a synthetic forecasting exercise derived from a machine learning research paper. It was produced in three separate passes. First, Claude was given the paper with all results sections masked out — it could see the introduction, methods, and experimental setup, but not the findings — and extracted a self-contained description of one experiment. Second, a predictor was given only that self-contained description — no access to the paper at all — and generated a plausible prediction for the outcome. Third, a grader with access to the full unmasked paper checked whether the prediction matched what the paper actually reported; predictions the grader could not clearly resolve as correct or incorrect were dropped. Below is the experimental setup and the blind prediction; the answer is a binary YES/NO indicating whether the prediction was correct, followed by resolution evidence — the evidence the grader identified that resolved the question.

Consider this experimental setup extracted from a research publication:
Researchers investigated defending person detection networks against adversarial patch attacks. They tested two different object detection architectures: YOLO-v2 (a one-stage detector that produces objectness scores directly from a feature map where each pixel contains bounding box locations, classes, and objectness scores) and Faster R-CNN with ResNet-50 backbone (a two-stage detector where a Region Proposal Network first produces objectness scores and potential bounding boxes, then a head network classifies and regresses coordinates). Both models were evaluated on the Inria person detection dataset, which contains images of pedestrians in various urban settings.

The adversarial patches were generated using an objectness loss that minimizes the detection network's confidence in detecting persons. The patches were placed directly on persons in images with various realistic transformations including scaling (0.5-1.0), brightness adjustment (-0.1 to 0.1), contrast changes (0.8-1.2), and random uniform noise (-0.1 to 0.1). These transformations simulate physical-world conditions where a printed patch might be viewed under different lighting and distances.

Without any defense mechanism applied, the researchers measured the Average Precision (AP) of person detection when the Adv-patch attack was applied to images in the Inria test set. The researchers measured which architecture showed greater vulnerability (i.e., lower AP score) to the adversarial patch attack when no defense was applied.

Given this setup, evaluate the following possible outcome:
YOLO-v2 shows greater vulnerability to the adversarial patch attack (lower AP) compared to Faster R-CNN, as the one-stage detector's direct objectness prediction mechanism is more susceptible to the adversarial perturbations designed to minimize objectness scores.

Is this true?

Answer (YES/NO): YES